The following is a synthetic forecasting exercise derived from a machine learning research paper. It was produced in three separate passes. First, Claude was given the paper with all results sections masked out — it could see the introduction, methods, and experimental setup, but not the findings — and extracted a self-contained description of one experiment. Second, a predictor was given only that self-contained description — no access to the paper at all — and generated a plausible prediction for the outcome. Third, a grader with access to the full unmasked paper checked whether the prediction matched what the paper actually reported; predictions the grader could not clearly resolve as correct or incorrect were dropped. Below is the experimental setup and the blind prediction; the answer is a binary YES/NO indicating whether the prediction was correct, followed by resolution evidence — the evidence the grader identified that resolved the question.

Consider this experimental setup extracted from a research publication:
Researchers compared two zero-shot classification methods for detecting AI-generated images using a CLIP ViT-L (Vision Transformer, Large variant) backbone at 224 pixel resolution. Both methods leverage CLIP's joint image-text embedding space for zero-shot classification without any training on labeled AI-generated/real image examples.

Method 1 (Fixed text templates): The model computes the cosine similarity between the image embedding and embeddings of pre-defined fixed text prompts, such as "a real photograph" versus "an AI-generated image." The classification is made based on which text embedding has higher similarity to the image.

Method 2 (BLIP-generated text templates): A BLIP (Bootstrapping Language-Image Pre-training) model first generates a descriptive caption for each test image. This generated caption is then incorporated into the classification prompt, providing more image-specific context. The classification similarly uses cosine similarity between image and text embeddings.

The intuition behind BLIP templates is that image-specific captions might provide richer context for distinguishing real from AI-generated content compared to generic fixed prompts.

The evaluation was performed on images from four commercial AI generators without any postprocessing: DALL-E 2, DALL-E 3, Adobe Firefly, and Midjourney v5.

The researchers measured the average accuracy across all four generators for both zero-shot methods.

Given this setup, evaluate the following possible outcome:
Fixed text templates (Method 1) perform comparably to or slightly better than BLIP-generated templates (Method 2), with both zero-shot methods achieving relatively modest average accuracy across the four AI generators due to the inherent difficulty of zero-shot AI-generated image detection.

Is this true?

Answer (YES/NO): YES